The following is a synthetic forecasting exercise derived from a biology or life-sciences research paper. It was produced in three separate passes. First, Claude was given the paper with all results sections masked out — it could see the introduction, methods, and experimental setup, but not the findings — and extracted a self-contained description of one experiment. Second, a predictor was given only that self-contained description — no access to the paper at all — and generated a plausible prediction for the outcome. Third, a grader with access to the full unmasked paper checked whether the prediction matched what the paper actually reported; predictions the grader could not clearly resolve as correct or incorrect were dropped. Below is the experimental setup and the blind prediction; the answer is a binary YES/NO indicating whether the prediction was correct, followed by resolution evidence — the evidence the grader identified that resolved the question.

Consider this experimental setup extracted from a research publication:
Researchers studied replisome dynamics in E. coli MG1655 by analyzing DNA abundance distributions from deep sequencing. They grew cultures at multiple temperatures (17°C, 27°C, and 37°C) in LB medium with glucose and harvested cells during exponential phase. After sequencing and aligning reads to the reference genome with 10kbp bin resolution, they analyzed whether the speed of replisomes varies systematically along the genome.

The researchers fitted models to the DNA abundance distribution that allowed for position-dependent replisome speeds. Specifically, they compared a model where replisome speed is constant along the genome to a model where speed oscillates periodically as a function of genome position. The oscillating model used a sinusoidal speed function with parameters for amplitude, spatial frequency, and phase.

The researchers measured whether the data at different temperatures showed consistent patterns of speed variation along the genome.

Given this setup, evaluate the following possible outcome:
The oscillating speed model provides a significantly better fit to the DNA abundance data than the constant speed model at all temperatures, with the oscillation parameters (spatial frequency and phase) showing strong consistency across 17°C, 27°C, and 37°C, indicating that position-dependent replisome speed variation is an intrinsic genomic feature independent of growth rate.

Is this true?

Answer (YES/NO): YES